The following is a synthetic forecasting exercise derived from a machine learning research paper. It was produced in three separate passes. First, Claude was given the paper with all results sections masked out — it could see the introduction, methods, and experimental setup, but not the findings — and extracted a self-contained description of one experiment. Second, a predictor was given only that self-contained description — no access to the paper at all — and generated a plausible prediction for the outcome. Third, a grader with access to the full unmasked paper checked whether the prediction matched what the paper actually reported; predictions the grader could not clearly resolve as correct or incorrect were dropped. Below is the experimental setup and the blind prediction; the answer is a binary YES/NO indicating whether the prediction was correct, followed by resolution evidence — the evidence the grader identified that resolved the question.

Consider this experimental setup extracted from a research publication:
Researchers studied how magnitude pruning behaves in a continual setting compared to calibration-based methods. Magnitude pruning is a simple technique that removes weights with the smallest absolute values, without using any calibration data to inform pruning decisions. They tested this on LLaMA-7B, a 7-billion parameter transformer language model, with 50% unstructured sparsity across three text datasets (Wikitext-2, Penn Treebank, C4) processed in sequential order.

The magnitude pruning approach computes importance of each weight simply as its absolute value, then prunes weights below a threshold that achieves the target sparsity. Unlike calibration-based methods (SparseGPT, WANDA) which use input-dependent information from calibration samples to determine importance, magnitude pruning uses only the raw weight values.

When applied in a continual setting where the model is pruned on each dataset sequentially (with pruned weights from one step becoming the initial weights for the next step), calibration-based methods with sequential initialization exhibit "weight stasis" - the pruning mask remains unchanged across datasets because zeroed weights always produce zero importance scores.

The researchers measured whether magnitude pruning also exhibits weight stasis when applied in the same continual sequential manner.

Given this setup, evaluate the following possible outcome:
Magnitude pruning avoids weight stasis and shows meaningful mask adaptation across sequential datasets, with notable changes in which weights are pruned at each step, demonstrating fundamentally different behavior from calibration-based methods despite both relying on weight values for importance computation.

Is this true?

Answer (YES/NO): NO